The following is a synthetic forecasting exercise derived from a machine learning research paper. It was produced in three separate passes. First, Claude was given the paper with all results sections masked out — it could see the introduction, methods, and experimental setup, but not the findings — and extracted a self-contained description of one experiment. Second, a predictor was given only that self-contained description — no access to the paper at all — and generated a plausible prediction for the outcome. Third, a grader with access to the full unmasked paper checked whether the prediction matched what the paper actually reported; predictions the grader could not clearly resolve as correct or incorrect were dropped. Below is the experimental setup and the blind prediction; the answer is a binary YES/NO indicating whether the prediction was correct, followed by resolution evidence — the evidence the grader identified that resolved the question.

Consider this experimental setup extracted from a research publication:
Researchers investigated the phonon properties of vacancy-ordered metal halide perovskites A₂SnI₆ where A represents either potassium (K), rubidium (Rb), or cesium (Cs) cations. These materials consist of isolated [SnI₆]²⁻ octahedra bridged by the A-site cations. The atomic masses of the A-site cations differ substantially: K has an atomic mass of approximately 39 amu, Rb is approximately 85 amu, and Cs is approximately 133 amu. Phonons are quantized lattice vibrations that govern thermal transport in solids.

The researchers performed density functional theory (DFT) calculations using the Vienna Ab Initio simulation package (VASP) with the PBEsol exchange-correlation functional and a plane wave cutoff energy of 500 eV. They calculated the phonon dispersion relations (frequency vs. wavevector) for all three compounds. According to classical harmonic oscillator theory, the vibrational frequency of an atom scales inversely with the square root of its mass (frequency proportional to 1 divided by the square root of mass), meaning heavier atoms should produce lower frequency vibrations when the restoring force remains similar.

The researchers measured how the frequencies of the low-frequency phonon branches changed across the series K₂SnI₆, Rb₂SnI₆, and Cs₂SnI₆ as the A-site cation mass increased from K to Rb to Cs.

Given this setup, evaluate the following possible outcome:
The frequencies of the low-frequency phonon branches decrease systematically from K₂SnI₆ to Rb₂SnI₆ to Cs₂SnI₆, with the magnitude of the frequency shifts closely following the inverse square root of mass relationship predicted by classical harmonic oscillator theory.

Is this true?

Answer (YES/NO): NO